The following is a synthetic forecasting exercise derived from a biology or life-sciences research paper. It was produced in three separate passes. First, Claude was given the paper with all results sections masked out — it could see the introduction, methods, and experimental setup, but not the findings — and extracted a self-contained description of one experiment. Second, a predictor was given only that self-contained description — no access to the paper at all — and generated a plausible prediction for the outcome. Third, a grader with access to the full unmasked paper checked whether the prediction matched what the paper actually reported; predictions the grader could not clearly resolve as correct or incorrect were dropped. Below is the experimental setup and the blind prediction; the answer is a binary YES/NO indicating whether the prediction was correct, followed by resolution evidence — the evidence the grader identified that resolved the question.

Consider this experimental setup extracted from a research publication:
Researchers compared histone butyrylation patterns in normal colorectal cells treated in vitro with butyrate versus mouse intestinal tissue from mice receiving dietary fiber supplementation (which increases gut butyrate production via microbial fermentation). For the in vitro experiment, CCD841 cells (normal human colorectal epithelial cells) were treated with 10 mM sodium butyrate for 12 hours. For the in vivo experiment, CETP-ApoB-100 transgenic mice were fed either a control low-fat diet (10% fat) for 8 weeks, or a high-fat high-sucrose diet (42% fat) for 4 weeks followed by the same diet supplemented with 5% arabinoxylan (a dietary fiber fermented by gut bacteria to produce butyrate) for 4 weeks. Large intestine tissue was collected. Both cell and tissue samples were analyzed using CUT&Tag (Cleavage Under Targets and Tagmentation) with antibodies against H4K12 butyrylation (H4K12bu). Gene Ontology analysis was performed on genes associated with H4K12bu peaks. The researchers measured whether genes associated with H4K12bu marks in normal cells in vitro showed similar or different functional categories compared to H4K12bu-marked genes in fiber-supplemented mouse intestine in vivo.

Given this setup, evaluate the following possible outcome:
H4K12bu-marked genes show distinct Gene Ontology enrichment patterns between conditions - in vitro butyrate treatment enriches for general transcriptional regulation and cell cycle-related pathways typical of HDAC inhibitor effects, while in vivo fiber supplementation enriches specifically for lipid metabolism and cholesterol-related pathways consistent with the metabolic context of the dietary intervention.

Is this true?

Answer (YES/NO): NO